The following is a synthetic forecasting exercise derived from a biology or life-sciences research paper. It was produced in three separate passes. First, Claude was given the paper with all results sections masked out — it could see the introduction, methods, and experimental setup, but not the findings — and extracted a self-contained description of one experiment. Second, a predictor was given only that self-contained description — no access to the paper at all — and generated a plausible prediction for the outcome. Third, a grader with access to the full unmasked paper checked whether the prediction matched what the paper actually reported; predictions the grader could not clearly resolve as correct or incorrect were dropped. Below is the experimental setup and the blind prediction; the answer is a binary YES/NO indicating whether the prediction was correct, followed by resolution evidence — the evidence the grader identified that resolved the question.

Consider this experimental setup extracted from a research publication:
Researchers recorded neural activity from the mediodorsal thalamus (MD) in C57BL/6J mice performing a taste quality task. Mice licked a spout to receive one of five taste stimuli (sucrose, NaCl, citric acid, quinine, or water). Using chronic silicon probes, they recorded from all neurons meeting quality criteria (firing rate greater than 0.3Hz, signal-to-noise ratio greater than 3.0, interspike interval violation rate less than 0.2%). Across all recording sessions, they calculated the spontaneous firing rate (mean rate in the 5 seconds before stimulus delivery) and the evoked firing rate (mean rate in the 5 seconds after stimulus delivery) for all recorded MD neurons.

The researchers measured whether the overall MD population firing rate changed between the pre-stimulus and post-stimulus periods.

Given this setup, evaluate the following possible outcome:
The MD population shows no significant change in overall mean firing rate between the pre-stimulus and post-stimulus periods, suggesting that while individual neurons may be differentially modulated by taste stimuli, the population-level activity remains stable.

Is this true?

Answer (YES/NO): YES